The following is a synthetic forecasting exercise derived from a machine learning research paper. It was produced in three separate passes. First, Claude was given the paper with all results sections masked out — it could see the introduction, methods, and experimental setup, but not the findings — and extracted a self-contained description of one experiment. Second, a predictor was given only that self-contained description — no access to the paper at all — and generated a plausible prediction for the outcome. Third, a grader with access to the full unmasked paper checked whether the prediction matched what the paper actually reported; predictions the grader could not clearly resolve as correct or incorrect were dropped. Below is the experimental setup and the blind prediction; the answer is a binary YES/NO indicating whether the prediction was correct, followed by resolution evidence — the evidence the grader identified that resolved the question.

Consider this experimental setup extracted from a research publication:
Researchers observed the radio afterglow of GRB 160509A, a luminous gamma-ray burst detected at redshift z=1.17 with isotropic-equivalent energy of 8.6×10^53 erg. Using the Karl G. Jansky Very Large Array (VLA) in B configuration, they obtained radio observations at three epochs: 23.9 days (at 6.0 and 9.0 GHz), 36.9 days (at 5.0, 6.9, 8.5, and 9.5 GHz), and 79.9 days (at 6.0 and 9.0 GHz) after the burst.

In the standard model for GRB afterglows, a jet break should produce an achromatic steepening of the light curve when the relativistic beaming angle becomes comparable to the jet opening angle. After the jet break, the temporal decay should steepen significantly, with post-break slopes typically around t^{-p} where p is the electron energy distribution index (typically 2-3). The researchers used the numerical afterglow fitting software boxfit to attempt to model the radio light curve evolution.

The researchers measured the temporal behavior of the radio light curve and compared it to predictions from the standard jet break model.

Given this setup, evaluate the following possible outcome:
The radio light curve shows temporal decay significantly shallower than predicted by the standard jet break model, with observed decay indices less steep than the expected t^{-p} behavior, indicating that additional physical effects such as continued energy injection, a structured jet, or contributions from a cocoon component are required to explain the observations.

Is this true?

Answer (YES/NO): YES